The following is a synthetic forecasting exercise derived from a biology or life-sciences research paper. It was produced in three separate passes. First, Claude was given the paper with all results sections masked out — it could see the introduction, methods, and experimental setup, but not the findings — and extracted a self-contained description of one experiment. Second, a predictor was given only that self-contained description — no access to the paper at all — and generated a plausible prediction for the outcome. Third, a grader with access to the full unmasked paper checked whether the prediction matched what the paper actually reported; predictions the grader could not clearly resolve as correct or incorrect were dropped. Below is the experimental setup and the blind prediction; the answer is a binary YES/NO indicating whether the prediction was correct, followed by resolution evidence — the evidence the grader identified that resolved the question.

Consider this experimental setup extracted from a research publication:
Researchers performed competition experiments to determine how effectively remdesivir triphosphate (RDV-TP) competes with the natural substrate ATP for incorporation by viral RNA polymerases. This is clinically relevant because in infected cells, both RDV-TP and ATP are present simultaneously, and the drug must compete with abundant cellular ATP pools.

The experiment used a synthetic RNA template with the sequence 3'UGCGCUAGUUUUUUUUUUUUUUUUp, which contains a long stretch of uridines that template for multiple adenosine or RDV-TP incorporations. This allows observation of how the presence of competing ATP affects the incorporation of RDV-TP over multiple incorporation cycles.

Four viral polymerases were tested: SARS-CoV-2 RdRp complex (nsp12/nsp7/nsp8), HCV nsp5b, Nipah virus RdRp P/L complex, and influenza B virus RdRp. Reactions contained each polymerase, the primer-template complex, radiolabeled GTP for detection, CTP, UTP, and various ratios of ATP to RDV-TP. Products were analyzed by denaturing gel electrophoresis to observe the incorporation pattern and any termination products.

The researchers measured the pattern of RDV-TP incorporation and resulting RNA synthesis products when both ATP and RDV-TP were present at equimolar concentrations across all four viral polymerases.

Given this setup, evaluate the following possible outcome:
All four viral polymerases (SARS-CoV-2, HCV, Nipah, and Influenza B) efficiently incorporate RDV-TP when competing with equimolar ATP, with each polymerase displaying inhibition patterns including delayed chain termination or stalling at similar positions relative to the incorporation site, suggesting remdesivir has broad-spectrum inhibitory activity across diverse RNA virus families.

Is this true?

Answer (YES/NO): NO